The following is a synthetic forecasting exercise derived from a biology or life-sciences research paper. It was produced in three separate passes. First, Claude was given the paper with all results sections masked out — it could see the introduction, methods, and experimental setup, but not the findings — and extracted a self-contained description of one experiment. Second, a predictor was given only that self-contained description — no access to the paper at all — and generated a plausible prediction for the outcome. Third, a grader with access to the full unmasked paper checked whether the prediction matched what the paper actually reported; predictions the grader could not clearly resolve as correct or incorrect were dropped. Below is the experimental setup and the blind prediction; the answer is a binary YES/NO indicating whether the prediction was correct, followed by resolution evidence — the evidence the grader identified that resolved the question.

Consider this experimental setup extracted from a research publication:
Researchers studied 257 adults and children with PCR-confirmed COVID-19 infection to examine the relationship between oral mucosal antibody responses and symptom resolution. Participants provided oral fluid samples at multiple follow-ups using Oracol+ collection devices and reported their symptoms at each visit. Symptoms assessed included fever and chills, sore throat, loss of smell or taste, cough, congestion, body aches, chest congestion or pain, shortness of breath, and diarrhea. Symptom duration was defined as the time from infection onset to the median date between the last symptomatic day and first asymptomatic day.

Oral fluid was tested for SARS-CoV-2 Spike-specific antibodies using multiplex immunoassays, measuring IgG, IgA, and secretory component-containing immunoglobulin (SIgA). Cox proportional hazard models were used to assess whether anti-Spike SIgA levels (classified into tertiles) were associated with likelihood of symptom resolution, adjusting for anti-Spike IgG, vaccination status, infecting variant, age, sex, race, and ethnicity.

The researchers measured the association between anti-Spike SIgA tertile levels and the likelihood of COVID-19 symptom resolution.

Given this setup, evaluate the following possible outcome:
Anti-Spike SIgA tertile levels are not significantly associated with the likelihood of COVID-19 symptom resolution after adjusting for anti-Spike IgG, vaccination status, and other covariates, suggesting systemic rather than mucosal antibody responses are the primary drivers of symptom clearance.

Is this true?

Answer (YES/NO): NO